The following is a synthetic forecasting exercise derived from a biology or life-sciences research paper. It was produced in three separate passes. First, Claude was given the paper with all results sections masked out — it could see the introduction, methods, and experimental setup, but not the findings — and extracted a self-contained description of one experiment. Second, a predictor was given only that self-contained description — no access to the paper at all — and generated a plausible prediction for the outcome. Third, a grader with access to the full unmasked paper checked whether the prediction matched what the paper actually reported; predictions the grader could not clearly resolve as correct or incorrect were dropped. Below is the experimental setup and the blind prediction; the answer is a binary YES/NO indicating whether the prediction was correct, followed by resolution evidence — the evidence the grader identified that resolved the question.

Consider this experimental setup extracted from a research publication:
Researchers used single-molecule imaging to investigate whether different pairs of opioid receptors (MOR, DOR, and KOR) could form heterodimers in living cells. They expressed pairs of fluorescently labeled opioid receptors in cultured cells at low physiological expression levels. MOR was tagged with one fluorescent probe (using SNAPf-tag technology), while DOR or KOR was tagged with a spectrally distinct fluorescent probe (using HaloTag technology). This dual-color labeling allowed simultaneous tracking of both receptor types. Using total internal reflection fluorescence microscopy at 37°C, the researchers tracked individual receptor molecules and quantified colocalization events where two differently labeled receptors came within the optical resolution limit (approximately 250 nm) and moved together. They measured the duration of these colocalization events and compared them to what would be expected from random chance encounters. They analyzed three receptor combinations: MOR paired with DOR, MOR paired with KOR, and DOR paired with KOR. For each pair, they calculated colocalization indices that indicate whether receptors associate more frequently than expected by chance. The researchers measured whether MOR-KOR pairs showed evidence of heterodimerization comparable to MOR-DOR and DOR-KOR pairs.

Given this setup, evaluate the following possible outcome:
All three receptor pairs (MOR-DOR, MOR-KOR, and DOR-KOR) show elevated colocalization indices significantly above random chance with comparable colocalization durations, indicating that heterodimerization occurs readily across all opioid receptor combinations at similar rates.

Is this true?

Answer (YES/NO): NO